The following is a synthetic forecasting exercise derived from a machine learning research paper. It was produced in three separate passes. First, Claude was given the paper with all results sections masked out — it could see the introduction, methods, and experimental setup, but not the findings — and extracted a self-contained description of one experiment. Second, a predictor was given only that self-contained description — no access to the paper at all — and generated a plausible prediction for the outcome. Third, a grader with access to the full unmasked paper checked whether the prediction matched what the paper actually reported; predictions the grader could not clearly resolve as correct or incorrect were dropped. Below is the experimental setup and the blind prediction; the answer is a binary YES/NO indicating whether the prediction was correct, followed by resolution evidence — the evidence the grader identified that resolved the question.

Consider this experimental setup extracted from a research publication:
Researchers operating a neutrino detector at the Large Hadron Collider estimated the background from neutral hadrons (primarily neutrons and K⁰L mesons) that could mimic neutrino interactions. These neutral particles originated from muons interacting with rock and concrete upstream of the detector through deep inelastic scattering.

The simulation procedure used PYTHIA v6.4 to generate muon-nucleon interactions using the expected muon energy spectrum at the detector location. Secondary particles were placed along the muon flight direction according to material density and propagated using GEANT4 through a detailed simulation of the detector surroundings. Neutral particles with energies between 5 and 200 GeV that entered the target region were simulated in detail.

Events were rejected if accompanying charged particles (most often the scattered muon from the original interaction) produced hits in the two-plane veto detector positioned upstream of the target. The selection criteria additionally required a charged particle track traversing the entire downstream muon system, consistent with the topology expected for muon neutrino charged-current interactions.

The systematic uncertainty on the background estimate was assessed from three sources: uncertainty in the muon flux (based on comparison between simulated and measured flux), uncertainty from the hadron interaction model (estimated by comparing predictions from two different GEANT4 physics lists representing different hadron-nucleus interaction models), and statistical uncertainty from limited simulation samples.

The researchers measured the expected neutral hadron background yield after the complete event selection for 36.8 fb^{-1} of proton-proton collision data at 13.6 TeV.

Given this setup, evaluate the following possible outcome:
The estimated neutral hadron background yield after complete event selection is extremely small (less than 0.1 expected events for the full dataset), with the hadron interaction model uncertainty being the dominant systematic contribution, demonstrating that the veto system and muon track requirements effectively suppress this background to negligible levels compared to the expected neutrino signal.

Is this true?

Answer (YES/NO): NO